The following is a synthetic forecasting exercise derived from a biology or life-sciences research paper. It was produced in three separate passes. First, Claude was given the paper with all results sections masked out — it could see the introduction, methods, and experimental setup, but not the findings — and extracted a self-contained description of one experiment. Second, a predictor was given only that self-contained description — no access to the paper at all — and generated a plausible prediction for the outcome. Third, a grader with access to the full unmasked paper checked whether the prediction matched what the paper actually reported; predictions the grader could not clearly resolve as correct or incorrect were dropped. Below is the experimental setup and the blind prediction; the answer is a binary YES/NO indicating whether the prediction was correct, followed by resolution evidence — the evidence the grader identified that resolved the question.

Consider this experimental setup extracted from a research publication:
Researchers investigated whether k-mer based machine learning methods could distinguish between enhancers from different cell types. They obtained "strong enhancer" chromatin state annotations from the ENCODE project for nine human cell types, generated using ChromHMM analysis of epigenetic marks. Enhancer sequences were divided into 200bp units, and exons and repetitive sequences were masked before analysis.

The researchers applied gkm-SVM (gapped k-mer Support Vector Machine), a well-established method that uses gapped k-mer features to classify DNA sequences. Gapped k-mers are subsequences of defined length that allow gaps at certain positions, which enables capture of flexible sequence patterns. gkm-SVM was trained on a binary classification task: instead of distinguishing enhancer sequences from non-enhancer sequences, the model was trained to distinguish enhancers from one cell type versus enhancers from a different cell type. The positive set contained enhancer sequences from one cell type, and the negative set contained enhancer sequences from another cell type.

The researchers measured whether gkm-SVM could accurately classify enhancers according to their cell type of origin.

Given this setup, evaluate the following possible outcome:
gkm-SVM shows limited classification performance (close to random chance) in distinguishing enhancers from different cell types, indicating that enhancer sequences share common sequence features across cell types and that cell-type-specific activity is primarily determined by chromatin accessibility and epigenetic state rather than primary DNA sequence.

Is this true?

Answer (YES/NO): NO